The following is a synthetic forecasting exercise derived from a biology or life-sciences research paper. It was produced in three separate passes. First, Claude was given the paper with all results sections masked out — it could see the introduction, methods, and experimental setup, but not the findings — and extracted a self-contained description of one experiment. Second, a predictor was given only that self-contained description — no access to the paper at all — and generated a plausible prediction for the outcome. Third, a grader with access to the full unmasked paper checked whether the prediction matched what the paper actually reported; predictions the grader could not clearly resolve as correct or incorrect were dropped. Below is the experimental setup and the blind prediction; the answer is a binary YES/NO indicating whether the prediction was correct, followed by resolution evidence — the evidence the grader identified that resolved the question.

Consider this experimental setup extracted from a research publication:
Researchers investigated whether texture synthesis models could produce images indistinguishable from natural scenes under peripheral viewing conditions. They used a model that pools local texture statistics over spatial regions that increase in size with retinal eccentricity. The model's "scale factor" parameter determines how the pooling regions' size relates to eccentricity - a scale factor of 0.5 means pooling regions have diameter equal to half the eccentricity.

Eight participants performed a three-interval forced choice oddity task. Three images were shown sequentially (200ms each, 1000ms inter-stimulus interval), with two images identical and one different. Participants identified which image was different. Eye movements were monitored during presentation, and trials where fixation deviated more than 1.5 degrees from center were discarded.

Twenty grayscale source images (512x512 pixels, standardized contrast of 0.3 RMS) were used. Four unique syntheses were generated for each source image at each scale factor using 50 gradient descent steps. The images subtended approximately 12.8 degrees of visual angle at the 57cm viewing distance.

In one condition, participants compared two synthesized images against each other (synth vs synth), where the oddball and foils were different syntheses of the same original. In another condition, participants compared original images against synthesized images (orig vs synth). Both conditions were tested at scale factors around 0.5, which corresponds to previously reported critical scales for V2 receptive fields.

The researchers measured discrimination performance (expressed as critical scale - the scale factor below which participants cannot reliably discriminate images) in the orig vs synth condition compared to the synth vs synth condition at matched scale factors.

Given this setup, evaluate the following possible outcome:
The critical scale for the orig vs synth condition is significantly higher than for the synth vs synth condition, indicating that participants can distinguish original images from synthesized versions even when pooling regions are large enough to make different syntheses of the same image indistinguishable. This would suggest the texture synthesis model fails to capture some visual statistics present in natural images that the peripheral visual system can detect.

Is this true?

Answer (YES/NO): NO